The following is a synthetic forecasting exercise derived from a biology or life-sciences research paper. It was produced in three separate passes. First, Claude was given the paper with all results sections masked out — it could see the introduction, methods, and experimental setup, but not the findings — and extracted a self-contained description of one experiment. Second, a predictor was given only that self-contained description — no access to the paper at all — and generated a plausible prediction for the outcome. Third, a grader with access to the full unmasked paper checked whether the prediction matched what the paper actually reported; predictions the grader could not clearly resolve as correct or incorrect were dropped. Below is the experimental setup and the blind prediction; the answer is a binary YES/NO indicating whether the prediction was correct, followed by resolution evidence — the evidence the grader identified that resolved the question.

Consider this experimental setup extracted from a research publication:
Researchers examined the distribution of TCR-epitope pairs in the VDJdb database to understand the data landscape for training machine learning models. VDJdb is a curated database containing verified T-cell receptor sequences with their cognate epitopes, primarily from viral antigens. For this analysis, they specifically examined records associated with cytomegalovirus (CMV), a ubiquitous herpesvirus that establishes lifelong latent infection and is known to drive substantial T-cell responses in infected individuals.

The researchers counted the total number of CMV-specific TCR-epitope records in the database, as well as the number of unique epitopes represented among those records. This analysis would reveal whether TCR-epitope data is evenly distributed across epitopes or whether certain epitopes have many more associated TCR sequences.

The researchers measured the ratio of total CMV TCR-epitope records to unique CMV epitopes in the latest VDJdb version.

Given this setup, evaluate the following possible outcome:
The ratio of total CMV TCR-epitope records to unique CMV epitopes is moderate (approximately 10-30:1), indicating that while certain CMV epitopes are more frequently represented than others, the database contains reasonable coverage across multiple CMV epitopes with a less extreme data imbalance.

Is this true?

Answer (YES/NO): NO